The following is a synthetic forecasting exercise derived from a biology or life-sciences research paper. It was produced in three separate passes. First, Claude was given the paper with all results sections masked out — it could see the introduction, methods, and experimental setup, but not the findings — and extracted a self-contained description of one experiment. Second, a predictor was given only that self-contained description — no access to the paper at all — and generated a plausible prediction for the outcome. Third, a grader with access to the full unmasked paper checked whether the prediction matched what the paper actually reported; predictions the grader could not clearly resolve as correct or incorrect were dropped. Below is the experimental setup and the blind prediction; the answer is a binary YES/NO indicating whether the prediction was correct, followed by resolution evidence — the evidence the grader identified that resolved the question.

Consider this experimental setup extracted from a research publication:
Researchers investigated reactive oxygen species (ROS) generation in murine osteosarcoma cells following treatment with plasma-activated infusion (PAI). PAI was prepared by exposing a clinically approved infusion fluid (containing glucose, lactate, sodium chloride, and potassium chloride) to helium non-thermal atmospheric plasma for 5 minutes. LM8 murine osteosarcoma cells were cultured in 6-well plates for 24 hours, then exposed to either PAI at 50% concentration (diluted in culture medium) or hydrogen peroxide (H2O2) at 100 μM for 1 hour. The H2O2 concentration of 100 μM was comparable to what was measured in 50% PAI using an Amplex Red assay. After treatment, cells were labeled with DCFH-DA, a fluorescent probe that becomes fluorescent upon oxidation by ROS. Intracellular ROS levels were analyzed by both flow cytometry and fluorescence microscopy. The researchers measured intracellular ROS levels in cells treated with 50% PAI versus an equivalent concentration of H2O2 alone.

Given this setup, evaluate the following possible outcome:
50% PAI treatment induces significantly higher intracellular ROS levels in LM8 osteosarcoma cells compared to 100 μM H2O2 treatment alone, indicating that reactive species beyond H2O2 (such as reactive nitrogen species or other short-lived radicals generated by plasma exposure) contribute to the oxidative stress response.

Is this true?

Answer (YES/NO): YES